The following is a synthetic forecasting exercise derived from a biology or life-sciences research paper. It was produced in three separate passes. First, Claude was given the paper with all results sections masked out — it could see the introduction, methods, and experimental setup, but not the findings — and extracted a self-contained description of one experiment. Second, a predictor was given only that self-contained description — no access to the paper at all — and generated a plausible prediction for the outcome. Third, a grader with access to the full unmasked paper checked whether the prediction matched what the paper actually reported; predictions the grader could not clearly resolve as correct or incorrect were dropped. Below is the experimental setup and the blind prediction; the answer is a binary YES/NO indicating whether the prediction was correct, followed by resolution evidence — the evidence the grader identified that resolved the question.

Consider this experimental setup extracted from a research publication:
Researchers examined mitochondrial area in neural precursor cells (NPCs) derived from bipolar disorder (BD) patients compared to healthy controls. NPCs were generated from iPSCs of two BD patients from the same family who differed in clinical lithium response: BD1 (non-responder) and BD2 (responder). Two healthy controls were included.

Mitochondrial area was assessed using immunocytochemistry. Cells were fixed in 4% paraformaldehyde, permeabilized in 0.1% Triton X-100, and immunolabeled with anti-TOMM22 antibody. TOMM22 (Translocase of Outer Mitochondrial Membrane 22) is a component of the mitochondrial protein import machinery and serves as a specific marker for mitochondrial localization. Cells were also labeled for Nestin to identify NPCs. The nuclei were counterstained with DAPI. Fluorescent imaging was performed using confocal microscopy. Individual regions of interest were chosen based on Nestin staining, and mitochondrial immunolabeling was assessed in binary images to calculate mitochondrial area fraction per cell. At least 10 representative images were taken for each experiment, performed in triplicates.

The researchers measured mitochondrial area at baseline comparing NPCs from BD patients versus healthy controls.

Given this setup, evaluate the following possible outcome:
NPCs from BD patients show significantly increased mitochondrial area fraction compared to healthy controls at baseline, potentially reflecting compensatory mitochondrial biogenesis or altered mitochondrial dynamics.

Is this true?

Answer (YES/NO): NO